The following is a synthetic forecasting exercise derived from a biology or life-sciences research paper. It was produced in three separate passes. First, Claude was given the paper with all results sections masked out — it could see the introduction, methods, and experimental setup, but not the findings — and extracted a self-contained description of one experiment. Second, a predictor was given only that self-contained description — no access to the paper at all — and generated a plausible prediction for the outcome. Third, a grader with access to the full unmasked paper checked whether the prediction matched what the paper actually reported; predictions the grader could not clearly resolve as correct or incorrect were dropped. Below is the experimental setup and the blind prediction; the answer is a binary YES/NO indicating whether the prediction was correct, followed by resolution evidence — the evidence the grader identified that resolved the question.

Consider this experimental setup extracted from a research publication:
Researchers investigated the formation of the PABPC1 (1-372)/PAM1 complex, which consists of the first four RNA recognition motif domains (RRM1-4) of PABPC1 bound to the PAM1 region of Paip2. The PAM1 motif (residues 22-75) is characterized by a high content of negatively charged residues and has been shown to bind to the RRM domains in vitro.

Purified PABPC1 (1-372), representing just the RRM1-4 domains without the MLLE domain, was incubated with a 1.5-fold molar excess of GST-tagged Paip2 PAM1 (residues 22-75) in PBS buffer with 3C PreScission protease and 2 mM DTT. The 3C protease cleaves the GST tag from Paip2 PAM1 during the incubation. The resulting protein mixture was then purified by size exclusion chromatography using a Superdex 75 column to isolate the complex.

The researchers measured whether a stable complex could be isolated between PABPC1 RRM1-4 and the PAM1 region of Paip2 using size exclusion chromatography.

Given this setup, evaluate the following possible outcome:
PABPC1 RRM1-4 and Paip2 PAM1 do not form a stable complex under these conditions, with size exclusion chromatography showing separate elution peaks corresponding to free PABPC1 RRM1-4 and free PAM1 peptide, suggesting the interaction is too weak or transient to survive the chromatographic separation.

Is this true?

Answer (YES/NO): NO